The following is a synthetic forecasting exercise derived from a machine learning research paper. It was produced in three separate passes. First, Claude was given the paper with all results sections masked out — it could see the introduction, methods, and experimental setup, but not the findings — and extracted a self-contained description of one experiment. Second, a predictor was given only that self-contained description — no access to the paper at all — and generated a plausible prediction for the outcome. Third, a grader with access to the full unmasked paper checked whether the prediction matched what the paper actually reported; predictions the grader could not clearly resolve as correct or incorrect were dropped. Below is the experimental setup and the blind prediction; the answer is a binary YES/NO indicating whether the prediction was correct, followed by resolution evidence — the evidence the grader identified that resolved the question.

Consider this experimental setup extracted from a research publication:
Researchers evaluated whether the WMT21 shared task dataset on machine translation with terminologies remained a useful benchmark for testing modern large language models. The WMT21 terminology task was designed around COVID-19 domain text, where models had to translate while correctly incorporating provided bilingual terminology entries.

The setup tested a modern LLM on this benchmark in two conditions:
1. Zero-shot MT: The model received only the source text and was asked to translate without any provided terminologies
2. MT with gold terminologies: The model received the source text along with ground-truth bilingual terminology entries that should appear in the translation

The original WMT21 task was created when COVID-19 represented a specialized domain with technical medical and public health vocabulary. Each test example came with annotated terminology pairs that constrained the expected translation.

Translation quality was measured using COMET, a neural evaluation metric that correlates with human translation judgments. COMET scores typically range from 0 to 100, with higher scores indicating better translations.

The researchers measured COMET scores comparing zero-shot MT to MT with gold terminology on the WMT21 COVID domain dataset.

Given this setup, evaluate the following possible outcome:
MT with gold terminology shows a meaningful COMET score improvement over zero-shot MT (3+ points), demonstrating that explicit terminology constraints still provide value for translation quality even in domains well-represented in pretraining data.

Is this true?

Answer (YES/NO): NO